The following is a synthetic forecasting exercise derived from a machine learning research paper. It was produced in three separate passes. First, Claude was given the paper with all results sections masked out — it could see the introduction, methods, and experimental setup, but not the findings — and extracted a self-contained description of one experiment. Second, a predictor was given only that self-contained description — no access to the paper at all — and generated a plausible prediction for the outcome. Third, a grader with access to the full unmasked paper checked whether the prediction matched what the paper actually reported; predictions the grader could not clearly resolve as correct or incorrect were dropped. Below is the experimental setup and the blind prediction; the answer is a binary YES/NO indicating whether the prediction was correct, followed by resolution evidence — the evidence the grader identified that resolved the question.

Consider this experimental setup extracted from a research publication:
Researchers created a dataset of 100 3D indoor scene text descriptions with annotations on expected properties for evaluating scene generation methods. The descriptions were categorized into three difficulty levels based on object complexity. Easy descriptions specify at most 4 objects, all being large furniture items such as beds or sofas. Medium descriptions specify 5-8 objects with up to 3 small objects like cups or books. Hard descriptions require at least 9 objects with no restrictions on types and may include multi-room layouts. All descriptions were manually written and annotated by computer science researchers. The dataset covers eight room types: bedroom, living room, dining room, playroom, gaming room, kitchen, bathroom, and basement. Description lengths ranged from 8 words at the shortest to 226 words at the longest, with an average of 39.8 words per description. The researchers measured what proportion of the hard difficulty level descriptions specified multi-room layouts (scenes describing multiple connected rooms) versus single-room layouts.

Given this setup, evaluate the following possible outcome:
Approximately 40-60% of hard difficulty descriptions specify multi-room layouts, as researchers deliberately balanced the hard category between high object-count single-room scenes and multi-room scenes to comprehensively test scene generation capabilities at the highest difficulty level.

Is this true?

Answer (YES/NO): NO